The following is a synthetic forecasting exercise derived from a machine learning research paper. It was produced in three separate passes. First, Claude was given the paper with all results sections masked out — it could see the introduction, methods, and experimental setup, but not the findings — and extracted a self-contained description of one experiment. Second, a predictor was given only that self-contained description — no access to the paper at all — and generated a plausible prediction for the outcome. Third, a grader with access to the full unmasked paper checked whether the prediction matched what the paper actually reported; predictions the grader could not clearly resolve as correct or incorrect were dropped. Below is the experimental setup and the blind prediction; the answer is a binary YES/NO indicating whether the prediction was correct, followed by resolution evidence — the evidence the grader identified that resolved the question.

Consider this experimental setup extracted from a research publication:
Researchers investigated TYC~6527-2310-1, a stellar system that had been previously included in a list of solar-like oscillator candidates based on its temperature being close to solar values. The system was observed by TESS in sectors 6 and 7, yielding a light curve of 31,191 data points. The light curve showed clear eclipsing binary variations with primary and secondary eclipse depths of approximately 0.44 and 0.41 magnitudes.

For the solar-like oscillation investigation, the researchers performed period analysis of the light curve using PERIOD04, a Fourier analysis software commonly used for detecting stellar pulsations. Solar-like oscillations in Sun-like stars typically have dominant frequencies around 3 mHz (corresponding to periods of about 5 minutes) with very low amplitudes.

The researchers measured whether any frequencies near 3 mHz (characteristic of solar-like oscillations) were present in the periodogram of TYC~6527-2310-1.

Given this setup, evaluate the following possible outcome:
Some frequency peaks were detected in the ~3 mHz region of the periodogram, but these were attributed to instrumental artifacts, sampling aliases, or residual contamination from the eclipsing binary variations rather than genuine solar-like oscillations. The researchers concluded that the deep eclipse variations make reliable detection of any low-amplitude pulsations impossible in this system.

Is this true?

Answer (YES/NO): NO